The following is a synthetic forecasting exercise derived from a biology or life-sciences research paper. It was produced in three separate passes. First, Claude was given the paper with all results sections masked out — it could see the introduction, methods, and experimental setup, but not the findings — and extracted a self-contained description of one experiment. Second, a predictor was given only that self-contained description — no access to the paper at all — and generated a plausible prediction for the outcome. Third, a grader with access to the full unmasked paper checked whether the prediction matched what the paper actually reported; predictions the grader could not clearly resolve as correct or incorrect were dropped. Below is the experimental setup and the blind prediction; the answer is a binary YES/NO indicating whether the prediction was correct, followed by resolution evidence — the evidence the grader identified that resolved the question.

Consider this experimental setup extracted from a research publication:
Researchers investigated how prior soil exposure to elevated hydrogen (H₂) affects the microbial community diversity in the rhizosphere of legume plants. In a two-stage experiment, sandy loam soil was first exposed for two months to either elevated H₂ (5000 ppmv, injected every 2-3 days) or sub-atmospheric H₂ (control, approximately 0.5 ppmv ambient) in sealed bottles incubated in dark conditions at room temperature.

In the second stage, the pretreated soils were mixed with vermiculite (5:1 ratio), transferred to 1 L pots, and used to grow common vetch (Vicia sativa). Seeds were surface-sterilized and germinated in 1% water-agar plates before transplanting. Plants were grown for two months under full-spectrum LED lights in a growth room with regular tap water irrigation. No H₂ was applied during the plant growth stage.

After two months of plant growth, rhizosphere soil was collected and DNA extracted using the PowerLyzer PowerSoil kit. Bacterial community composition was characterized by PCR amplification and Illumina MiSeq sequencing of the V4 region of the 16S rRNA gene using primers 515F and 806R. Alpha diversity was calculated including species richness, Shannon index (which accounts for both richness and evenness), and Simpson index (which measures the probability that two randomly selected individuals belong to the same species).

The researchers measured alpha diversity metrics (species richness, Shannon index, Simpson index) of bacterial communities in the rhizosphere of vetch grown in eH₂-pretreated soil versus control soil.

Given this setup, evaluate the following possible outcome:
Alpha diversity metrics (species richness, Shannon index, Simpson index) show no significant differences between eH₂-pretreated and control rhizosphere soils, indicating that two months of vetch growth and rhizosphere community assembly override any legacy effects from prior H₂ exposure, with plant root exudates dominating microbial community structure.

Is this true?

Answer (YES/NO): YES